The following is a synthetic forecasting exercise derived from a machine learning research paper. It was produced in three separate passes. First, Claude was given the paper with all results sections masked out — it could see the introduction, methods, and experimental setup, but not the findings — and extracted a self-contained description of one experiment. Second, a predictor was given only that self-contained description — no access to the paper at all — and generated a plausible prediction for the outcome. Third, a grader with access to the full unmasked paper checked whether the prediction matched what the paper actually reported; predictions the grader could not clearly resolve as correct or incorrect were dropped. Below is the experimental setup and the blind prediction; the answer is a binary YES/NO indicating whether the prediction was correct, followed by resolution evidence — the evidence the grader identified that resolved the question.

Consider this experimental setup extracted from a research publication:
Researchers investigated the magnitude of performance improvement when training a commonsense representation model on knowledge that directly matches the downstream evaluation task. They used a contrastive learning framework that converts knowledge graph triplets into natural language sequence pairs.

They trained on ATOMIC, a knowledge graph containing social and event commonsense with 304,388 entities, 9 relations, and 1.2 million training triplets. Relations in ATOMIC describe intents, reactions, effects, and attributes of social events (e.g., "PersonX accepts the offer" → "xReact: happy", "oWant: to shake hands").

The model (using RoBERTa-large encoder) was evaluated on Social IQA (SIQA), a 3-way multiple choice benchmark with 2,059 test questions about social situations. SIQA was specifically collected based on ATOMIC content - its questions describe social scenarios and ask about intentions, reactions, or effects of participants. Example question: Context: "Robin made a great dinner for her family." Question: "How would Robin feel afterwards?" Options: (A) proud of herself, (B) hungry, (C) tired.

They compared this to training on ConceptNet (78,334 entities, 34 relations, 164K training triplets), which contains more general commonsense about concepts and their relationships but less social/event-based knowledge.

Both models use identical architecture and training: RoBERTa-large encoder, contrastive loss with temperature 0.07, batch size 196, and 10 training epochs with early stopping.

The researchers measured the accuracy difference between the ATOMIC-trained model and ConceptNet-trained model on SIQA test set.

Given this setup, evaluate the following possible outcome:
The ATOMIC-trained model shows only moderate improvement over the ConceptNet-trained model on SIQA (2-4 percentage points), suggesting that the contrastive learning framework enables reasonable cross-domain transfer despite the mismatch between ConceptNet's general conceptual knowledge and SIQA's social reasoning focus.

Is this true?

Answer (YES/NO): NO